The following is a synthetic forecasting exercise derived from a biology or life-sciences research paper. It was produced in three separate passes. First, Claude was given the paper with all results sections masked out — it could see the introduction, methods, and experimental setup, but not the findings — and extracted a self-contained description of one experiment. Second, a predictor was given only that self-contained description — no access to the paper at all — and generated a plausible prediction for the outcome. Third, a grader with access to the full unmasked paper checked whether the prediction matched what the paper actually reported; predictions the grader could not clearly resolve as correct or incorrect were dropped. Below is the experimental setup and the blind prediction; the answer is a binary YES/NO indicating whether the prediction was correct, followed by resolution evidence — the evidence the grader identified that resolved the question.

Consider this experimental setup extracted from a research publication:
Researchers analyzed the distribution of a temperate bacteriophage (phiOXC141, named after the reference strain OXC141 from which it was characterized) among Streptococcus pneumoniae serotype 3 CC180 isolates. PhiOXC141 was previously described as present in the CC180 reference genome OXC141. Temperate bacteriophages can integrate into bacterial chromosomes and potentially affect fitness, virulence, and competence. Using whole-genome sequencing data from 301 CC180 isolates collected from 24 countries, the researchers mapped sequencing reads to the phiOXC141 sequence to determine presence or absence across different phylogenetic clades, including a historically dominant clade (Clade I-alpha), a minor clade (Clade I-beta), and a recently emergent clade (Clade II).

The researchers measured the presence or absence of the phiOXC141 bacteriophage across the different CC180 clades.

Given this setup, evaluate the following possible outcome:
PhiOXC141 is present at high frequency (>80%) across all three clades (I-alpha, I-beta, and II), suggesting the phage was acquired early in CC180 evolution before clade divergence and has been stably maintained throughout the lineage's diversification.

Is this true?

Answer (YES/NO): NO